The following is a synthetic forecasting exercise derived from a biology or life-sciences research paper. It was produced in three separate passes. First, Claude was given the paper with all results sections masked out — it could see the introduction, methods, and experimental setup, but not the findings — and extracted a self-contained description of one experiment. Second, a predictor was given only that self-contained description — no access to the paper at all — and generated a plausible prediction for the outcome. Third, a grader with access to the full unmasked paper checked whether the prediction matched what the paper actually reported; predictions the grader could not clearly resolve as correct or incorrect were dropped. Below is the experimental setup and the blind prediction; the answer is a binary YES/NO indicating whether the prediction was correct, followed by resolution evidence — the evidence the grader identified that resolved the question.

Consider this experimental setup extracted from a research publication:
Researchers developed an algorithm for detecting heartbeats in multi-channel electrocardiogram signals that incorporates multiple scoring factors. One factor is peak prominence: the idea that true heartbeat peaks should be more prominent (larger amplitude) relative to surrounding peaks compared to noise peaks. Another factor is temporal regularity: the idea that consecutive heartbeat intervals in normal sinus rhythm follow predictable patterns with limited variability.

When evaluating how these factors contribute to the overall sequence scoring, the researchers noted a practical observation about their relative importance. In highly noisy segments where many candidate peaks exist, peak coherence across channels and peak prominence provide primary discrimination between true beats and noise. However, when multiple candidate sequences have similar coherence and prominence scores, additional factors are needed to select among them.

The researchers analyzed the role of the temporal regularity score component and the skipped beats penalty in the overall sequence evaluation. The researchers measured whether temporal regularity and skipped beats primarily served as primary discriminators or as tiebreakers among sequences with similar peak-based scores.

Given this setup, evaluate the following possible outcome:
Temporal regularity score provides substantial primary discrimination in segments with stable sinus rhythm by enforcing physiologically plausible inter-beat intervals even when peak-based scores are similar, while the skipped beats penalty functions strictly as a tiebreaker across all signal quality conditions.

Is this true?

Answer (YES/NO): NO